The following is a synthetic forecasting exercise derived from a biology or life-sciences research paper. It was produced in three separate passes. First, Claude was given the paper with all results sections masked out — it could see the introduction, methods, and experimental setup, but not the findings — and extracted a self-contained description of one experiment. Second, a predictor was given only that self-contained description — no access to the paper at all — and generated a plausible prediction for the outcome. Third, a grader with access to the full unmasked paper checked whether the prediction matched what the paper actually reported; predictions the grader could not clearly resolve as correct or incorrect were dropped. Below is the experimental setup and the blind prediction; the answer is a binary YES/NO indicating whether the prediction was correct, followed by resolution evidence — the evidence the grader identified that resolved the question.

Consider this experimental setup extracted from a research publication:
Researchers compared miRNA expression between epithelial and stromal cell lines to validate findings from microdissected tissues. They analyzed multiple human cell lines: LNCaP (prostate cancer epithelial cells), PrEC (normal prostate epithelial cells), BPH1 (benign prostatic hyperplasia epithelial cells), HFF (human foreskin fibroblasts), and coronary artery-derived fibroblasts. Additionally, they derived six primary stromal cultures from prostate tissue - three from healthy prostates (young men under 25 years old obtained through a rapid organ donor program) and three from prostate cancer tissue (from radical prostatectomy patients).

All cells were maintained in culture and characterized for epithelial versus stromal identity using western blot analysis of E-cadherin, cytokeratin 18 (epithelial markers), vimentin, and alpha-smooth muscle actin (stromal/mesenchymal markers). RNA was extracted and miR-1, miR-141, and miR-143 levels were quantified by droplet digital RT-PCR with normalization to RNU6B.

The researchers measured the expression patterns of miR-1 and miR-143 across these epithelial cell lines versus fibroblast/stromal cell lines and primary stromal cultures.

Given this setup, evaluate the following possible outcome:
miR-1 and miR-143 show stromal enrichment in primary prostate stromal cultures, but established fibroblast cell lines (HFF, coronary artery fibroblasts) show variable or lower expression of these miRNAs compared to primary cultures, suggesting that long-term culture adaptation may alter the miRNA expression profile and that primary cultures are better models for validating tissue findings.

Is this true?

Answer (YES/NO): NO